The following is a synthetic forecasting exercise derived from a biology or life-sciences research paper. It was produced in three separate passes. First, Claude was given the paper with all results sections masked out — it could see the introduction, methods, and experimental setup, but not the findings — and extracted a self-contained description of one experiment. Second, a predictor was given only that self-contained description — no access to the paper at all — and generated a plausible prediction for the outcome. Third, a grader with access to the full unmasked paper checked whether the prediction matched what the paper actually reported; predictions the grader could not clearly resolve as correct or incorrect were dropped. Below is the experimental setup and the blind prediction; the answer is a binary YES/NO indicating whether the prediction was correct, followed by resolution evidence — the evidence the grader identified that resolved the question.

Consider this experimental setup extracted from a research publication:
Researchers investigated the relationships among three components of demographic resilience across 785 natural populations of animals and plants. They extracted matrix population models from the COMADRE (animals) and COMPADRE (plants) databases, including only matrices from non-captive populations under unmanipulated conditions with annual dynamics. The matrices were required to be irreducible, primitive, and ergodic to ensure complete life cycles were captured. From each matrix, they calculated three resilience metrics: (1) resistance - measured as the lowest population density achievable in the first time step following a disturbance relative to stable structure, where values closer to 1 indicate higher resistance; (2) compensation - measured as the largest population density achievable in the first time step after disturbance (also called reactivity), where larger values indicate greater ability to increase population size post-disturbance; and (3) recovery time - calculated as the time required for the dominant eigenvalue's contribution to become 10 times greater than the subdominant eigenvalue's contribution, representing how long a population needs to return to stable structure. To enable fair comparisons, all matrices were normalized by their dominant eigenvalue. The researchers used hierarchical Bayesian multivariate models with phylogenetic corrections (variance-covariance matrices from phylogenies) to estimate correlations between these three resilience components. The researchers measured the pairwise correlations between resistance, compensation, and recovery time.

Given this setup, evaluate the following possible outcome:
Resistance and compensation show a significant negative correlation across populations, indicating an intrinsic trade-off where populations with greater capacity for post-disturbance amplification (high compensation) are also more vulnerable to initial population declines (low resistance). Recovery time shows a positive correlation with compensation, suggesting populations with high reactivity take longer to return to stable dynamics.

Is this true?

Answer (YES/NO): NO